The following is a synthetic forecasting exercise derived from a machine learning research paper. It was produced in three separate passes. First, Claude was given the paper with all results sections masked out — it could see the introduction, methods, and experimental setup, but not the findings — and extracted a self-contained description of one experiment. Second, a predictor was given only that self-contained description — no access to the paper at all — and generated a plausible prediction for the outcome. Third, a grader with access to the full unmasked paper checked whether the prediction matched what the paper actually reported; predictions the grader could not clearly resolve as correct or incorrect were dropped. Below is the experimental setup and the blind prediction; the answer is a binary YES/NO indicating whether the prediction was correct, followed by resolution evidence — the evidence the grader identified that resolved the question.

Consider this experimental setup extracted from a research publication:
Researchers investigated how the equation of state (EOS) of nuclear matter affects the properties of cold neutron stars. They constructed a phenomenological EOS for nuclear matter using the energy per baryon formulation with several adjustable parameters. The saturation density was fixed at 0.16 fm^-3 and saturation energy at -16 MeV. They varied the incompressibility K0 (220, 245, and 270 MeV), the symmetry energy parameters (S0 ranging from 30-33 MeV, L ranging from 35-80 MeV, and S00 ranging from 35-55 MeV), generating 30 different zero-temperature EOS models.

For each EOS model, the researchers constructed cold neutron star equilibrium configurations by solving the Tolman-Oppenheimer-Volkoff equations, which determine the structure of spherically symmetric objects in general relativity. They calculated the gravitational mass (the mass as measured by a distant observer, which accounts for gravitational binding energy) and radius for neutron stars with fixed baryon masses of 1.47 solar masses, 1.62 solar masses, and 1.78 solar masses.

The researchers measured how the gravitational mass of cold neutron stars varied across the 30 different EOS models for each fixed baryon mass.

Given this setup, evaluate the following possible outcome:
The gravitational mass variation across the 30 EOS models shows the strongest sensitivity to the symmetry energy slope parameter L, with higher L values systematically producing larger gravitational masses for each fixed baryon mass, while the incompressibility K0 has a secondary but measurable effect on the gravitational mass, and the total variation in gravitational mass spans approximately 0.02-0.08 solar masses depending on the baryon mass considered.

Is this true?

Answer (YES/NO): NO